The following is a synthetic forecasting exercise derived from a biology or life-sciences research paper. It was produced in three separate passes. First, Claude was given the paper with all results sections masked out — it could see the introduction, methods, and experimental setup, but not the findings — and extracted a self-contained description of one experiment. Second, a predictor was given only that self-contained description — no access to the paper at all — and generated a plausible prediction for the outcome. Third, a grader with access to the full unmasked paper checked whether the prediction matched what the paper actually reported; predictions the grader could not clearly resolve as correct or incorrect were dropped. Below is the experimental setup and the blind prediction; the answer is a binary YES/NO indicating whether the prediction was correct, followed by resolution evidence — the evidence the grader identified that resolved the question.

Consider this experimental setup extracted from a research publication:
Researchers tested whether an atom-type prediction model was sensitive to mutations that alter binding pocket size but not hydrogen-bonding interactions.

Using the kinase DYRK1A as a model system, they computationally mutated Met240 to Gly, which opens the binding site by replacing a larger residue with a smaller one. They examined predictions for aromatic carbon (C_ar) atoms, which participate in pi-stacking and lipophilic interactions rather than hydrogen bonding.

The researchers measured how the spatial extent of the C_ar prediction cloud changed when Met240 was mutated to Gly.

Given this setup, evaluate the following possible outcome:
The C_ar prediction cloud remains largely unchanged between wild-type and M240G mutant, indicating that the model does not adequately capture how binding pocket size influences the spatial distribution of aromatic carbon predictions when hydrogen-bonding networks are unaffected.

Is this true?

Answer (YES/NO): NO